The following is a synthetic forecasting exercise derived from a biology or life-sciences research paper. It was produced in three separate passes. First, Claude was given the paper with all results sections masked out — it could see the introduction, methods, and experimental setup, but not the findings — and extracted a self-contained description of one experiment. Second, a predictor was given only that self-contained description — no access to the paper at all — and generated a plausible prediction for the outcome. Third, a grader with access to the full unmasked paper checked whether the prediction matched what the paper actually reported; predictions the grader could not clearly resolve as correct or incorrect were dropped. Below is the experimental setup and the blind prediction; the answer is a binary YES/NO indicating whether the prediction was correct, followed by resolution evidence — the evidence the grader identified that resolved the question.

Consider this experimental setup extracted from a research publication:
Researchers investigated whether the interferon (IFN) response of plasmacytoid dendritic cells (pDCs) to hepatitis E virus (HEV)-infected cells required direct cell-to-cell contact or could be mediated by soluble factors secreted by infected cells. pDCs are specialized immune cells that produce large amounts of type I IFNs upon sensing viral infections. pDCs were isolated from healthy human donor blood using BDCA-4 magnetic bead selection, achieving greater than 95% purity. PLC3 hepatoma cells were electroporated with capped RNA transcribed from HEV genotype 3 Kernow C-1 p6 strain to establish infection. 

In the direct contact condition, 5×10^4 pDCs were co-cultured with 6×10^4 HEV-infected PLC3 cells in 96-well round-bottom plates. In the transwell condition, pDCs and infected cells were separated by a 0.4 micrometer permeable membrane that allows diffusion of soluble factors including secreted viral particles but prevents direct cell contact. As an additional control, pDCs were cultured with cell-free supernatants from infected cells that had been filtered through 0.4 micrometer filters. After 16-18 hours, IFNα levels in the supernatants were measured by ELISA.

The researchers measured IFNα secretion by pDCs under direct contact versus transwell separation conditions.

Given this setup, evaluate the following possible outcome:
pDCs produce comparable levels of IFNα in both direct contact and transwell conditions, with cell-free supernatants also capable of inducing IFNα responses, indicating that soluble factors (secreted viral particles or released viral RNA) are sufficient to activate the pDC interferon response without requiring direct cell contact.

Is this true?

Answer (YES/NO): NO